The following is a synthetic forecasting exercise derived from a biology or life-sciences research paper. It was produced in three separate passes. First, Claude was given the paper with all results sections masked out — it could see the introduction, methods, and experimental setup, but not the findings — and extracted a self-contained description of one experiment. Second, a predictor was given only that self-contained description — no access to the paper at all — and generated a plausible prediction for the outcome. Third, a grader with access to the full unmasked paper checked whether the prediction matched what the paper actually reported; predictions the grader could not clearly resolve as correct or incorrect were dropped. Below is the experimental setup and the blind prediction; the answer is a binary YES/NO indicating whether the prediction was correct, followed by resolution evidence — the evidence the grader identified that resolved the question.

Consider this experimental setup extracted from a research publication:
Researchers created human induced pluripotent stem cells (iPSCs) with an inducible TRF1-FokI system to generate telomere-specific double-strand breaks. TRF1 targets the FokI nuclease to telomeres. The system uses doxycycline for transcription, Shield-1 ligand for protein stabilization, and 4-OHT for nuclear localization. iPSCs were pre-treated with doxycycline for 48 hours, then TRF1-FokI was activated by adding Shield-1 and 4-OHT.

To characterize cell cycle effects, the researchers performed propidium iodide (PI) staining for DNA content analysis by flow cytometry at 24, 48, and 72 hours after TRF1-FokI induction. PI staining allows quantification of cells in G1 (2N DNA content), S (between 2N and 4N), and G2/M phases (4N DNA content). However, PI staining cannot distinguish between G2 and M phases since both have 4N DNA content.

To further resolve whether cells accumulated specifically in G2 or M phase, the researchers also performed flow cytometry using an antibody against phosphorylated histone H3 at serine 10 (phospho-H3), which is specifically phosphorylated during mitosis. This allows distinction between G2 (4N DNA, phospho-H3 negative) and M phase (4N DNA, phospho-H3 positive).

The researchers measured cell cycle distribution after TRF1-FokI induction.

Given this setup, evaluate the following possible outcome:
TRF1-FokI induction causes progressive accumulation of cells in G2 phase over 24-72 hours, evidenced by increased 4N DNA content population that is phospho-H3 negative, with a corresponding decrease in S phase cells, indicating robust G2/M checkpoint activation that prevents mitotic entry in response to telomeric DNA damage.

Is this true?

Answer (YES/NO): NO